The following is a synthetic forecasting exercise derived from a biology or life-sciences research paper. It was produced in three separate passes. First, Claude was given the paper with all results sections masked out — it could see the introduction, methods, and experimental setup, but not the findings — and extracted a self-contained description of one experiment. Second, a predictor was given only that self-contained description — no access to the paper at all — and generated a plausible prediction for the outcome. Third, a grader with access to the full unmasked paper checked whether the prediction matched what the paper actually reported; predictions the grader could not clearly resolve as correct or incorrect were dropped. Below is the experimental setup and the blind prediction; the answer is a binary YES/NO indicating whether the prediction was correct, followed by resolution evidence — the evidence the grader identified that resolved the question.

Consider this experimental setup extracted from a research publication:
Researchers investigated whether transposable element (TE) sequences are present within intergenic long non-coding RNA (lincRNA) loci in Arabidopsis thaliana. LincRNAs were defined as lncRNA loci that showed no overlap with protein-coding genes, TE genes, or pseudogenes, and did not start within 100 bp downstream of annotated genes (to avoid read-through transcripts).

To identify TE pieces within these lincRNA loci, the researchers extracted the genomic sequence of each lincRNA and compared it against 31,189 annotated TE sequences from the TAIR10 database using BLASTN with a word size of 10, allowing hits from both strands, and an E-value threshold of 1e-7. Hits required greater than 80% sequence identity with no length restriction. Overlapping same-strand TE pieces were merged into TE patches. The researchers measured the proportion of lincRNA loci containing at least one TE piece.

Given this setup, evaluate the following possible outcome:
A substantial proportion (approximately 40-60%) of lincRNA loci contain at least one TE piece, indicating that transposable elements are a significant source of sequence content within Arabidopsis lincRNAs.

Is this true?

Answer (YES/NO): YES